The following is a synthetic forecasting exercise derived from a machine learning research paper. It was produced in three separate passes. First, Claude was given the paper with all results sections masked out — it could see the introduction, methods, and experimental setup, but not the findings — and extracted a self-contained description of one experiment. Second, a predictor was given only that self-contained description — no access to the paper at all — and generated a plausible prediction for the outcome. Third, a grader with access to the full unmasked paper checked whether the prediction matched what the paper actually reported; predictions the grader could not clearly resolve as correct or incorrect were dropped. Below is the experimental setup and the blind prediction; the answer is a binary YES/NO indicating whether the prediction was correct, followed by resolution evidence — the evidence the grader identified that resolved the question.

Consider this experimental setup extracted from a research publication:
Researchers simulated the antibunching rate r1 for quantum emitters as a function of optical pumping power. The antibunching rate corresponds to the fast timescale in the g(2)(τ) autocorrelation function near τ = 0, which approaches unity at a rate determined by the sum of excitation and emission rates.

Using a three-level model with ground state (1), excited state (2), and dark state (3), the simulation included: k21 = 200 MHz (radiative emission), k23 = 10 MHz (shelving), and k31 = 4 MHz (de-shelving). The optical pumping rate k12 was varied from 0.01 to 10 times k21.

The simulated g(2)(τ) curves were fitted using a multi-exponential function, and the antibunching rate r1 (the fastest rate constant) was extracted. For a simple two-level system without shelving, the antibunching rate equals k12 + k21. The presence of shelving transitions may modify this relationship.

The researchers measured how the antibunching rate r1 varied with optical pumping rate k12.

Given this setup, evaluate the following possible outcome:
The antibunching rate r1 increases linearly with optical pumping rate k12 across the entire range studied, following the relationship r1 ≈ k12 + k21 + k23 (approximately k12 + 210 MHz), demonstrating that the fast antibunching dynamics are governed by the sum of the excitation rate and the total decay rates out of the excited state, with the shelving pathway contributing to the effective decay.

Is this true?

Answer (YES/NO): NO